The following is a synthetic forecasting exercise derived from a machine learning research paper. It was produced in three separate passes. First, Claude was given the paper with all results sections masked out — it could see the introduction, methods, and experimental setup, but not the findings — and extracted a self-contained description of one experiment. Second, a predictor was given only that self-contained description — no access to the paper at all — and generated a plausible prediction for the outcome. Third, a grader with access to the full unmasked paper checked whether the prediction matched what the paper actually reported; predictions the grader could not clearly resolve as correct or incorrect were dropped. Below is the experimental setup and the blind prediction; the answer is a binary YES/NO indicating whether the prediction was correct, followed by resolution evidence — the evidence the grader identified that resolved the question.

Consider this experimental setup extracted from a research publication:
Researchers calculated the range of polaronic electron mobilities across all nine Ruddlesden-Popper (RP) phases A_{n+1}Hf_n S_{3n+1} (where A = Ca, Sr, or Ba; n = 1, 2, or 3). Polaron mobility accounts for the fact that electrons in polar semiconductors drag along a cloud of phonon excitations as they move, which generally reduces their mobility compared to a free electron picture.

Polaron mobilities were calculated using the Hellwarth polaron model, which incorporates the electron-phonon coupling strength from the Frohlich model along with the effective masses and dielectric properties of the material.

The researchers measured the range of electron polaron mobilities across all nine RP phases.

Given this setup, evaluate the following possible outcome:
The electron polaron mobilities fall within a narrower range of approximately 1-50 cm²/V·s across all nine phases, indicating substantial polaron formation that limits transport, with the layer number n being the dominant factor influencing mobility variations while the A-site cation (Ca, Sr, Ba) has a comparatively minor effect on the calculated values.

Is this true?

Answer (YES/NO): NO